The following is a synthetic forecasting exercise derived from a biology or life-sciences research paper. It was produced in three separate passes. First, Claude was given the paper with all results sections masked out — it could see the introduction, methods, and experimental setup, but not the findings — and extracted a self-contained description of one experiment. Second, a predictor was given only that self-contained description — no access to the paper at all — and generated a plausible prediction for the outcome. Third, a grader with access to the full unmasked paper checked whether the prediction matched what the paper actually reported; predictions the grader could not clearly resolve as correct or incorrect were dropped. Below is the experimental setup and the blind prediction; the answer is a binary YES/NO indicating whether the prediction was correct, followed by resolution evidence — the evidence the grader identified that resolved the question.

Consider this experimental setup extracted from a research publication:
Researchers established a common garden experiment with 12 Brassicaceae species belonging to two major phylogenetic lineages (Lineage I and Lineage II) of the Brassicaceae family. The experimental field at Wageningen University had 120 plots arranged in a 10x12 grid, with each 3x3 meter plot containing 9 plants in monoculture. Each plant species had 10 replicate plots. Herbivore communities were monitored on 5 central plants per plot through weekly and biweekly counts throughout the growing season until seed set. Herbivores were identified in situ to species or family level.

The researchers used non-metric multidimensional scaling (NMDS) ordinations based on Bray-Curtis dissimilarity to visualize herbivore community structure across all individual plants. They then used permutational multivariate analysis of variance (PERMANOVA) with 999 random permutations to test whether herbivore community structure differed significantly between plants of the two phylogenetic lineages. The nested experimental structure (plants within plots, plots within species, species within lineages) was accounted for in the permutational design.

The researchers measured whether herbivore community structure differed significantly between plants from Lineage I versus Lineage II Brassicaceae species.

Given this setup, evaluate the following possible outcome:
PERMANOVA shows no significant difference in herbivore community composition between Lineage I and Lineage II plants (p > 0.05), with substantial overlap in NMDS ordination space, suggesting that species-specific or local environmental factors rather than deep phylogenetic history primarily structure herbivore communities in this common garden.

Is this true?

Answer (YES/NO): NO